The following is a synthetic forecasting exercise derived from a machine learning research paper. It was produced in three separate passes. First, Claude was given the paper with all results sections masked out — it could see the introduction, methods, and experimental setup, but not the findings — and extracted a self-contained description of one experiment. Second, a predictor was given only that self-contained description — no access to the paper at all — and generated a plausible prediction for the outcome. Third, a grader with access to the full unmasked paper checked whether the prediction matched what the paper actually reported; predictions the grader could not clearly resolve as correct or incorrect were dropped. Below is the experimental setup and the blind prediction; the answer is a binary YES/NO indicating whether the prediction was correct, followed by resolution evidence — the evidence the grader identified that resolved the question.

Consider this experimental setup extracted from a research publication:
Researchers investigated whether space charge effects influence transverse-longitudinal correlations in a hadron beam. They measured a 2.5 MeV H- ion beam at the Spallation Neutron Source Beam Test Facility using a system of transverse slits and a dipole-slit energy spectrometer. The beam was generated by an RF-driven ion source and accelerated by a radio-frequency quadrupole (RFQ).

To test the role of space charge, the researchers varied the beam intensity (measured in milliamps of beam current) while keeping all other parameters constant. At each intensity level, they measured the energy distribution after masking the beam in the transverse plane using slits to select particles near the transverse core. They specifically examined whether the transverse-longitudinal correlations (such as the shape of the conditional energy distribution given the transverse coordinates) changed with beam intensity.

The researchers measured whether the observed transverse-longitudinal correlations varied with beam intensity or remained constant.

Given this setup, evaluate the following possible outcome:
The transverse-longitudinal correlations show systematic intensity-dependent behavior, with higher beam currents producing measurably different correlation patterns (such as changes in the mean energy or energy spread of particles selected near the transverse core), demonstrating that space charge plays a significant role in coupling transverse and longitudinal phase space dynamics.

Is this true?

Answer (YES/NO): YES